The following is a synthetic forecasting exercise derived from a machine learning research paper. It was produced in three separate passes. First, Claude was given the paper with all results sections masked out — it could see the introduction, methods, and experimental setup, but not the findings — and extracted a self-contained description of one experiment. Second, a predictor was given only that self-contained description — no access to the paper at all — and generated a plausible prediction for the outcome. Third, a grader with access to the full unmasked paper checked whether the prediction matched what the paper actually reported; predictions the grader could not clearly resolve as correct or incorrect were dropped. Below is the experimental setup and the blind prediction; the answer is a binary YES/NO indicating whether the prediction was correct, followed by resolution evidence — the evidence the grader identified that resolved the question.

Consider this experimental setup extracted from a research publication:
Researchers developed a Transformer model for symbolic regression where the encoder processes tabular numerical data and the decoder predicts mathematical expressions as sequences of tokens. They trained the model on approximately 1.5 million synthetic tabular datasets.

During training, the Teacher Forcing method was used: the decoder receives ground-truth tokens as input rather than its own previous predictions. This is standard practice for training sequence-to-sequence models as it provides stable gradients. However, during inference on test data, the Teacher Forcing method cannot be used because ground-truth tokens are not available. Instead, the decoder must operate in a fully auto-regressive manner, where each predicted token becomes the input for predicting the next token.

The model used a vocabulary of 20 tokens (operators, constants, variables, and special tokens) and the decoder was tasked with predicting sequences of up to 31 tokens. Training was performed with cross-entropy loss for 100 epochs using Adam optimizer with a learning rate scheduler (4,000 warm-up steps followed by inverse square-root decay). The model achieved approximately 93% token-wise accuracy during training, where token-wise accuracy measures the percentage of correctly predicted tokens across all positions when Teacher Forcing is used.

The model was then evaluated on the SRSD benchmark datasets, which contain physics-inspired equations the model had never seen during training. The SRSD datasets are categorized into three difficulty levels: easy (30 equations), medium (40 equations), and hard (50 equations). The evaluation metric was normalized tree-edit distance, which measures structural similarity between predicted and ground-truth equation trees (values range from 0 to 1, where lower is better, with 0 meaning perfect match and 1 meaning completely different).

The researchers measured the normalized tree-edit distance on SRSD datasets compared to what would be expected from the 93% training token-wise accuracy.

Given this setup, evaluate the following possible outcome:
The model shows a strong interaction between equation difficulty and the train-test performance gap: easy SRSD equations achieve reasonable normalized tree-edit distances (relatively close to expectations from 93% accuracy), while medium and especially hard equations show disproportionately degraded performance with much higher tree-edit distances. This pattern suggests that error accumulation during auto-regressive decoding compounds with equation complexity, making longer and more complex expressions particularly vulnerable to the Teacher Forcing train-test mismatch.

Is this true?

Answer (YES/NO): NO